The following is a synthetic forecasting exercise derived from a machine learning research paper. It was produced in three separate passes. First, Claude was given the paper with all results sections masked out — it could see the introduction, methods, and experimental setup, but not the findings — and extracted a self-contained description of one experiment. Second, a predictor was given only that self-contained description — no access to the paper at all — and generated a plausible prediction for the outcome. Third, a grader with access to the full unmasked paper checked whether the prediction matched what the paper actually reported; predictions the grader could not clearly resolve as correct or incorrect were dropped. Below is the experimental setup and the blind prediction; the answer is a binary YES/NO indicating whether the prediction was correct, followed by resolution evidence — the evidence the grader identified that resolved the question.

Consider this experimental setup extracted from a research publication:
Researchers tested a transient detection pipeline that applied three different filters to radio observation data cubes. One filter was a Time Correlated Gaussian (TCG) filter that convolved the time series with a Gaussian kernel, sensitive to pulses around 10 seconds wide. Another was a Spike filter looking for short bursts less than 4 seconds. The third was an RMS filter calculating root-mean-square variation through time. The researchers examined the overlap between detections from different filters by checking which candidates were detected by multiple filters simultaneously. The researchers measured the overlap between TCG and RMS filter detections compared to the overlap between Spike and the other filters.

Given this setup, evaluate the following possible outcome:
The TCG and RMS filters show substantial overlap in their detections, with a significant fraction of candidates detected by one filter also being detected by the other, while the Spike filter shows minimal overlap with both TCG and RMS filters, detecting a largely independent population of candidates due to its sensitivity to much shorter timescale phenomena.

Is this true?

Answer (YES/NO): YES